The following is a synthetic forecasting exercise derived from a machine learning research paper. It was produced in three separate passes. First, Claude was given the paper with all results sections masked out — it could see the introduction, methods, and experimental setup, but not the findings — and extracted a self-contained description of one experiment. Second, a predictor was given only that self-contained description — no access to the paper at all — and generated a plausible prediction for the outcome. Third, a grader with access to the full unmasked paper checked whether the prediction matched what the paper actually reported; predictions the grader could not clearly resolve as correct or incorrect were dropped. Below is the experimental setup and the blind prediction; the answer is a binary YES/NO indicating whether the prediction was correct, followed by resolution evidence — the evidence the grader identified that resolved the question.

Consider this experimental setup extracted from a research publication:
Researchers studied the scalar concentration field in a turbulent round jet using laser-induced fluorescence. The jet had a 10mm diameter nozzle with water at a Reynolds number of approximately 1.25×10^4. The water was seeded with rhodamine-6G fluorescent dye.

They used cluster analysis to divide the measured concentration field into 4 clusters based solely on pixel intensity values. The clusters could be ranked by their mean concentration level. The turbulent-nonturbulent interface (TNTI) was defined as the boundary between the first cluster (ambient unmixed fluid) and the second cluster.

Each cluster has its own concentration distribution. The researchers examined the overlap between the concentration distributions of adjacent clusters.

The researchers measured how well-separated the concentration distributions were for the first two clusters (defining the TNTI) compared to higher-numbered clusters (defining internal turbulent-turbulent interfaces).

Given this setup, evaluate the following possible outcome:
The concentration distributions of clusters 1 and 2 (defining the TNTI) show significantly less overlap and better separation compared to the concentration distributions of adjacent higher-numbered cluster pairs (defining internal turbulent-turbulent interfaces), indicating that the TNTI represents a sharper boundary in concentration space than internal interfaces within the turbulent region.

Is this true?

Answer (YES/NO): YES